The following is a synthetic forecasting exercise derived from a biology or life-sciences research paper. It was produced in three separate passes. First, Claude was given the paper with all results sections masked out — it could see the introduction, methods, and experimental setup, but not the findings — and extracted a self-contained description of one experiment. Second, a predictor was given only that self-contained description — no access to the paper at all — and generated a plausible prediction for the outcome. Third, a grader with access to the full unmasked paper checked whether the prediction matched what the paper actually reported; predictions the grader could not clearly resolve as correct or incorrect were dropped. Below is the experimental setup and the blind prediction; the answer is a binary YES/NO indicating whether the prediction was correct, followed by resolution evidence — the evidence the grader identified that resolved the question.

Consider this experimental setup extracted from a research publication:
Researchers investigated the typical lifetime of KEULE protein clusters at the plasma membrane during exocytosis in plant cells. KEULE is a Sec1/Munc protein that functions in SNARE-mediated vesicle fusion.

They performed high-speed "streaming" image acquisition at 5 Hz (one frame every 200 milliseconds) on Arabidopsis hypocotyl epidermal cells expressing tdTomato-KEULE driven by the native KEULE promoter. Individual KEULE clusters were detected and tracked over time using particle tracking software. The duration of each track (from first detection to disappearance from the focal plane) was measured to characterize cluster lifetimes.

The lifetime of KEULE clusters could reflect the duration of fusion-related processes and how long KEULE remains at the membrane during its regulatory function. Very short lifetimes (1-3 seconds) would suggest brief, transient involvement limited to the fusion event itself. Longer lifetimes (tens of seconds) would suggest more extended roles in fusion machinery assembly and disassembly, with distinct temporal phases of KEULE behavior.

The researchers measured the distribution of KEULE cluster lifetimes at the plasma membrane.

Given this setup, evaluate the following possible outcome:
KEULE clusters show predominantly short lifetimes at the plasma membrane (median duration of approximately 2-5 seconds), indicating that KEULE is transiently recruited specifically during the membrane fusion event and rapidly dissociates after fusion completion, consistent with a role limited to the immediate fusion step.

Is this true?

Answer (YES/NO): NO